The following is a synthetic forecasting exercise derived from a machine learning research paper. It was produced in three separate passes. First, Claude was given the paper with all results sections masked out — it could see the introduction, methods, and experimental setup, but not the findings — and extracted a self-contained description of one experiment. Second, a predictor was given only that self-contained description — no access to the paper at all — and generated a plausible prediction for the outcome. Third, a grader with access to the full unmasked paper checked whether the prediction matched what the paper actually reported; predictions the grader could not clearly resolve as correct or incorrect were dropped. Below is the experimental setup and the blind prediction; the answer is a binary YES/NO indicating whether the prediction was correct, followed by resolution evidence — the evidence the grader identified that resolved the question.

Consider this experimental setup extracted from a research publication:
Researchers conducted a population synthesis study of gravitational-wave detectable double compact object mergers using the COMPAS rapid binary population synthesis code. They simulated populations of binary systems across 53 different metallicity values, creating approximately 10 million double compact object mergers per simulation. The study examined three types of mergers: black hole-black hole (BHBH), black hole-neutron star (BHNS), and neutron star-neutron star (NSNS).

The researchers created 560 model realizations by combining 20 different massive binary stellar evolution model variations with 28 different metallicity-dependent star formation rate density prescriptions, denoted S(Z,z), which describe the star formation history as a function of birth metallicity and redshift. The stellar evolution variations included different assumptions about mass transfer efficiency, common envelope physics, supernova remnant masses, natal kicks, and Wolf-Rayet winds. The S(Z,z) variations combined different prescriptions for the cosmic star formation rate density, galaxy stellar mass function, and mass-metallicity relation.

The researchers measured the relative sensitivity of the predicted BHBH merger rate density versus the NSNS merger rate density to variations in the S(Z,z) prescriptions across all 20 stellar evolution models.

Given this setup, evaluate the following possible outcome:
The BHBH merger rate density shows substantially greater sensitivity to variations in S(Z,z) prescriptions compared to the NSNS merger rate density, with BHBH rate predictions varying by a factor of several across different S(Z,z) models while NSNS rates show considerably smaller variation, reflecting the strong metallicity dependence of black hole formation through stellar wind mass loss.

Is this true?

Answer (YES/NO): YES